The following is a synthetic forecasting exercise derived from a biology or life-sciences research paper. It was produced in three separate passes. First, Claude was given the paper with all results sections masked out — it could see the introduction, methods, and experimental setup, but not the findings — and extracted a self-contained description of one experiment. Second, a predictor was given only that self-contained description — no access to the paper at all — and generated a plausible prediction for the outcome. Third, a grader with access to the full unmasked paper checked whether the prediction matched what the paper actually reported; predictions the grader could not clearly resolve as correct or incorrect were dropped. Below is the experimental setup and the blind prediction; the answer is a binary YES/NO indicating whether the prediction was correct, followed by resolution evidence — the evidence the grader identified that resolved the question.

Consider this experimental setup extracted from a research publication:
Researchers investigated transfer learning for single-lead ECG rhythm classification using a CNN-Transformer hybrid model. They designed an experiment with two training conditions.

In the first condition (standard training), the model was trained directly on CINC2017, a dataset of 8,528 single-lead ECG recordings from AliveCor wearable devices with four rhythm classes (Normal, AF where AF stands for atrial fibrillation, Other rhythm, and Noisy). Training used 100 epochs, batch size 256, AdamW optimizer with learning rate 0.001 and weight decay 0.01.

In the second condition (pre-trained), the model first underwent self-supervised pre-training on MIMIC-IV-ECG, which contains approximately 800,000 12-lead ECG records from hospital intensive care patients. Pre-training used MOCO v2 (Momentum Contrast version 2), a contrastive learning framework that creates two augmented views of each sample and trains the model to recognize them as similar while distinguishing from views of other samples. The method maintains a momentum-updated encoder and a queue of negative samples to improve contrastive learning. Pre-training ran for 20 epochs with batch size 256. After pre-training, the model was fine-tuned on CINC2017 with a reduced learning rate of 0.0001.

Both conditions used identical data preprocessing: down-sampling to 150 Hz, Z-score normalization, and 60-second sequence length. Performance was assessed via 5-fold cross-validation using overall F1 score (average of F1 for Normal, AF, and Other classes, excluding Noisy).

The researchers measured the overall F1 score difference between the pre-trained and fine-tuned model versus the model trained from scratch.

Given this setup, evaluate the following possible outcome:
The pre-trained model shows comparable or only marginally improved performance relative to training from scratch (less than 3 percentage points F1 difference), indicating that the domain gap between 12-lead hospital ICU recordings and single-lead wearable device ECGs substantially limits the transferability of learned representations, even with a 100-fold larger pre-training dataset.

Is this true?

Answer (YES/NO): YES